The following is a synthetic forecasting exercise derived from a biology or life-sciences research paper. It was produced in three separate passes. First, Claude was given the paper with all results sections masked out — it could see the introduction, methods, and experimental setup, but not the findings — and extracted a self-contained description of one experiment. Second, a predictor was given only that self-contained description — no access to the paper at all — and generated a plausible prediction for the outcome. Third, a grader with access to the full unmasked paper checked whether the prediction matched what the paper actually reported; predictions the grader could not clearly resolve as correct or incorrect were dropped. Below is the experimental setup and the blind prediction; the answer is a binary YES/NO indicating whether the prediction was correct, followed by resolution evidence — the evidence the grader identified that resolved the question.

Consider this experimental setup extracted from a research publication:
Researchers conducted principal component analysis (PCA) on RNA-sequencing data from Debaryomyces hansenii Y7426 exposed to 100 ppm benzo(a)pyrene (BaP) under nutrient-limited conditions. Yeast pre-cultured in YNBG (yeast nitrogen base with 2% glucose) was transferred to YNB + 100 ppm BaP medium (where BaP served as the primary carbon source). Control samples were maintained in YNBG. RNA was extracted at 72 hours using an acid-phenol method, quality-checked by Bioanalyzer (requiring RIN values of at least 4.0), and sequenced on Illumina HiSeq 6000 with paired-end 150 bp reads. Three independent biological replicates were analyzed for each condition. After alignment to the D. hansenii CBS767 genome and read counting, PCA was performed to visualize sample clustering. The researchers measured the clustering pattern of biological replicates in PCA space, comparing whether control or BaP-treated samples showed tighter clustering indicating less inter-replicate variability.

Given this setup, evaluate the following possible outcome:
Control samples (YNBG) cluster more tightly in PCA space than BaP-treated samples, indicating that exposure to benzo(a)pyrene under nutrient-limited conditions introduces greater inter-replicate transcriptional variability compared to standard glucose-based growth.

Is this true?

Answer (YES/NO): NO